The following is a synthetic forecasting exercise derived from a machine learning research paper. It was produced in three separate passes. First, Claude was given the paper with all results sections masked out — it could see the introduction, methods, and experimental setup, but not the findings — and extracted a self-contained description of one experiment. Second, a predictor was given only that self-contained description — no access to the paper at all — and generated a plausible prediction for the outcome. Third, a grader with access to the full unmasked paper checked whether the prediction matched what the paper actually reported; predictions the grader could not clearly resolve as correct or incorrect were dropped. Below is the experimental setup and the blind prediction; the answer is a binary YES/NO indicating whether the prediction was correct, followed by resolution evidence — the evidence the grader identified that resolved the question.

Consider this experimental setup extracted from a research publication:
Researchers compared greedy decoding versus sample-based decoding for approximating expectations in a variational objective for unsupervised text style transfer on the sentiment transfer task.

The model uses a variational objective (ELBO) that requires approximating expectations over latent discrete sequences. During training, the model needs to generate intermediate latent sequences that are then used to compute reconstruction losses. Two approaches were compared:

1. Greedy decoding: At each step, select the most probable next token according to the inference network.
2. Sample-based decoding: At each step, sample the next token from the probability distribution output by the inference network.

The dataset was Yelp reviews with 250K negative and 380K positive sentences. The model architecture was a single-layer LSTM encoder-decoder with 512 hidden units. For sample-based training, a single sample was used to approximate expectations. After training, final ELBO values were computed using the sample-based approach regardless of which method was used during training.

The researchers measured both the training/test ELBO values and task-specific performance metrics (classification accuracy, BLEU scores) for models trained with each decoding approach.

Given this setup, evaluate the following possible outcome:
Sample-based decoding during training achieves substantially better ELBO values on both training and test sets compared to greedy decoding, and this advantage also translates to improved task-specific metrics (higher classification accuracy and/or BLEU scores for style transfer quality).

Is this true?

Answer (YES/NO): NO